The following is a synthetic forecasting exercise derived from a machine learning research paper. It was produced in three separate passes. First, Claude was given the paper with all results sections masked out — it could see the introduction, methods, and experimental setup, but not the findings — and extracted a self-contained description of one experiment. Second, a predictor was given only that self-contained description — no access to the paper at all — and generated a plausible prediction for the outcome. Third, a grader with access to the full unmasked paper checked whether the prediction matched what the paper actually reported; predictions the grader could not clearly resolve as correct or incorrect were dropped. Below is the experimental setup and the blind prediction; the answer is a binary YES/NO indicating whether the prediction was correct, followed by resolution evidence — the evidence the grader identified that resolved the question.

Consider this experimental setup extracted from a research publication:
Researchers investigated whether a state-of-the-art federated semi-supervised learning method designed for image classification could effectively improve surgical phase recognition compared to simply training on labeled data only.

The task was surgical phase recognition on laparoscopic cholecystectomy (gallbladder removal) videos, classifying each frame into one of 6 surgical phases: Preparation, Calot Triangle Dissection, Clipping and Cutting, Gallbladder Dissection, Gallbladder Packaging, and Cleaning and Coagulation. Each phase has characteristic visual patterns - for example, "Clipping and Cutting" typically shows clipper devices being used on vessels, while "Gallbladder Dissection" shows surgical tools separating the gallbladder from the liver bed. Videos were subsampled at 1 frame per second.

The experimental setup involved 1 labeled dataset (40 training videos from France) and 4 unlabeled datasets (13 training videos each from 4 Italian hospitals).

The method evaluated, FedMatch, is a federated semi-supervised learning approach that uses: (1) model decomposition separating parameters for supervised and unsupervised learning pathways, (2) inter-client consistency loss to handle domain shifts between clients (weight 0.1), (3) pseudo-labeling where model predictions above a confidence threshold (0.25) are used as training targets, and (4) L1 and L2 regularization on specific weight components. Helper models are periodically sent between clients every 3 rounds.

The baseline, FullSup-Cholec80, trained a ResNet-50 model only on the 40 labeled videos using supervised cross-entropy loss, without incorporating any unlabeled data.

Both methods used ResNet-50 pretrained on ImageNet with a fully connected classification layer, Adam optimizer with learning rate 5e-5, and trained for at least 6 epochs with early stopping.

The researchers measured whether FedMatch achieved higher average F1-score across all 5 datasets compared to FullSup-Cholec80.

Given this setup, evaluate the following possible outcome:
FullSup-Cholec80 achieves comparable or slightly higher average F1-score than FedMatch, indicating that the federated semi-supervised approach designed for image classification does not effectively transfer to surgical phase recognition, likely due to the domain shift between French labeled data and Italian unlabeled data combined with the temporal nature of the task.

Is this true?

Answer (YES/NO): YES